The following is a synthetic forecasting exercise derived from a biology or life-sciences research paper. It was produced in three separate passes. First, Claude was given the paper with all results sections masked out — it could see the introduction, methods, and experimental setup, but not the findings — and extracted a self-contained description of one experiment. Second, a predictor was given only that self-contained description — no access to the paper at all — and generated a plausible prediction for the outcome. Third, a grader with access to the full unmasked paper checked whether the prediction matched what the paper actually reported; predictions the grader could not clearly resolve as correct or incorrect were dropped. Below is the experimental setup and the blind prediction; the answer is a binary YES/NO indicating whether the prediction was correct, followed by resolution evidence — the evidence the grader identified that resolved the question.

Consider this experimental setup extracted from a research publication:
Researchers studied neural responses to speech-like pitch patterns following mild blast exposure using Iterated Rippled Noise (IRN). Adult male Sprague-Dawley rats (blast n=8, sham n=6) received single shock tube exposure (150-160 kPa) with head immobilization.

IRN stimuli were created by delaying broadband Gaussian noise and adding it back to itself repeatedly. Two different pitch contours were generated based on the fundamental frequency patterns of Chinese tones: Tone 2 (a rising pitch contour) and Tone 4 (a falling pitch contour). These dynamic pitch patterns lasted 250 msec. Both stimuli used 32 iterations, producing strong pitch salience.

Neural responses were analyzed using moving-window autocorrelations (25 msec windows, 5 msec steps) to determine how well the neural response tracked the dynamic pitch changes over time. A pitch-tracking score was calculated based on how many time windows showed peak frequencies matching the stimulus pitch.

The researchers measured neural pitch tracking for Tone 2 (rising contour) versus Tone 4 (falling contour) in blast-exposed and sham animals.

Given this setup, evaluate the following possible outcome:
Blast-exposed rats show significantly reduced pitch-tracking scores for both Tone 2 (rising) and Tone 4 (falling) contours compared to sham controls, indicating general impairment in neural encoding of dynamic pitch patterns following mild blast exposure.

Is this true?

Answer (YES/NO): YES